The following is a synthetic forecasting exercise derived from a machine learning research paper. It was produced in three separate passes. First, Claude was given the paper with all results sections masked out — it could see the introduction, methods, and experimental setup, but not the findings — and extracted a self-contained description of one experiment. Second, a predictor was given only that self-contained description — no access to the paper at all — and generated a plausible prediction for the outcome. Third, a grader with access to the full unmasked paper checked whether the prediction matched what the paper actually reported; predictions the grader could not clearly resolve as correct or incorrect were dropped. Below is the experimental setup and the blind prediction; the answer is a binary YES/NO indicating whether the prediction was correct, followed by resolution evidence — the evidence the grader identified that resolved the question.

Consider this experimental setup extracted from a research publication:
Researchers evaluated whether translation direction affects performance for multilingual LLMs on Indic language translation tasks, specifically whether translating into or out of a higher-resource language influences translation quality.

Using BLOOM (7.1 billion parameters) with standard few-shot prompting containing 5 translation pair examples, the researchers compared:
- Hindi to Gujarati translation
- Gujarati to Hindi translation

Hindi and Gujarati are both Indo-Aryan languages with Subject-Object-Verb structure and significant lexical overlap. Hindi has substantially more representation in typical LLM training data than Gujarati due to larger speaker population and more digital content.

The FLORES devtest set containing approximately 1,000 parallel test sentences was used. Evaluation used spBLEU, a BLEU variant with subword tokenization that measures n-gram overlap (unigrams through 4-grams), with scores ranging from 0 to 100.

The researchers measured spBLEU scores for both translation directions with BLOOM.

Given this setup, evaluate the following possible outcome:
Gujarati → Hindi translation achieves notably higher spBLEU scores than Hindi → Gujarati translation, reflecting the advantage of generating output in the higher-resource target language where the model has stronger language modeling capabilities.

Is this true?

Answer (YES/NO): YES